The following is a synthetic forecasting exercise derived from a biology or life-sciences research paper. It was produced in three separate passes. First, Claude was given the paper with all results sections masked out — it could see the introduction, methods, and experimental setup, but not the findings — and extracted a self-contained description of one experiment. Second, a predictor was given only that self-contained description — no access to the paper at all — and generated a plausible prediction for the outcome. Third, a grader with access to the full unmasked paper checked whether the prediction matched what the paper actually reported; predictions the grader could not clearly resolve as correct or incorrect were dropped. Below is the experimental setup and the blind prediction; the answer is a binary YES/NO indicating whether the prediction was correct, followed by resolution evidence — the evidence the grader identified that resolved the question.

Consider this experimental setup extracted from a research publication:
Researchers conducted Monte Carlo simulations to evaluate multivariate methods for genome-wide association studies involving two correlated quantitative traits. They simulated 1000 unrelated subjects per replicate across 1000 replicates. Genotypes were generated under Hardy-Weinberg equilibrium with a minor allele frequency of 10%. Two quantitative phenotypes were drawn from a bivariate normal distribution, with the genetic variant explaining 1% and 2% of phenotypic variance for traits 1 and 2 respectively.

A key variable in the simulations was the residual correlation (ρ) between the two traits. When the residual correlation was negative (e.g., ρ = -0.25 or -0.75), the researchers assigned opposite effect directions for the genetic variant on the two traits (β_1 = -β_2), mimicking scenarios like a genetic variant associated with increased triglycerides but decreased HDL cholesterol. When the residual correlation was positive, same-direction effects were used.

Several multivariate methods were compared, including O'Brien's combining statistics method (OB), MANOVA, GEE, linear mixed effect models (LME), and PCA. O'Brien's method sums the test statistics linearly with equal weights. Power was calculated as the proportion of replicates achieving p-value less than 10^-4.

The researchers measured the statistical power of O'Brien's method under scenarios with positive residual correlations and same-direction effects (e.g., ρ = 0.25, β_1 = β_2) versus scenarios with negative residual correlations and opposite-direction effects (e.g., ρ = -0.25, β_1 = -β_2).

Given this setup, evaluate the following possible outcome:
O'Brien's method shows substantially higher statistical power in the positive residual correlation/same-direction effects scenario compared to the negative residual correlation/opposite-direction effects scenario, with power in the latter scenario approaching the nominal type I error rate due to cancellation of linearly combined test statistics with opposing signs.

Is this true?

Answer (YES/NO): YES